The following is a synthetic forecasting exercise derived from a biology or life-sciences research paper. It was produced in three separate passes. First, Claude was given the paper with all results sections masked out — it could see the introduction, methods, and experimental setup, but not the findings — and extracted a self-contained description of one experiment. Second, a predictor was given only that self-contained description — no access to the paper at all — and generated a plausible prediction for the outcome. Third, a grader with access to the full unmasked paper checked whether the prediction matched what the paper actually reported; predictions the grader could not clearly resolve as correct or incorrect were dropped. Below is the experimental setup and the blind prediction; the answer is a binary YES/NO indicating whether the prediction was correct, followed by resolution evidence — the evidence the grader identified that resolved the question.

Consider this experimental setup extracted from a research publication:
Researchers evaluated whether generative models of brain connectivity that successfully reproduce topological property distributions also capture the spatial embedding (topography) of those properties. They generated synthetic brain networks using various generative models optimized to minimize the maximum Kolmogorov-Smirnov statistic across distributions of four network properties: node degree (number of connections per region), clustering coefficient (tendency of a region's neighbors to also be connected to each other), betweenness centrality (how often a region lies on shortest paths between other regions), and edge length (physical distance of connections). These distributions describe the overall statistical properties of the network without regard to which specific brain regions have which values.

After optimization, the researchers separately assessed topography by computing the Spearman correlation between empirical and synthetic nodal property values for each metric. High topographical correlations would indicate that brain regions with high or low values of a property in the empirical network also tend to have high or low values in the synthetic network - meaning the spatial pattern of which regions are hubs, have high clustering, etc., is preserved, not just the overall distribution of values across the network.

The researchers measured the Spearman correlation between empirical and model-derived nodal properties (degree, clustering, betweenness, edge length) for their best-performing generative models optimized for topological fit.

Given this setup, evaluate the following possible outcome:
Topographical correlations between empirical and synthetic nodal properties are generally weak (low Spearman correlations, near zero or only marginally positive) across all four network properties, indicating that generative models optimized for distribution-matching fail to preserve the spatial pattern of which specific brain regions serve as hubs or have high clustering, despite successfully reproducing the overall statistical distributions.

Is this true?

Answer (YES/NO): YES